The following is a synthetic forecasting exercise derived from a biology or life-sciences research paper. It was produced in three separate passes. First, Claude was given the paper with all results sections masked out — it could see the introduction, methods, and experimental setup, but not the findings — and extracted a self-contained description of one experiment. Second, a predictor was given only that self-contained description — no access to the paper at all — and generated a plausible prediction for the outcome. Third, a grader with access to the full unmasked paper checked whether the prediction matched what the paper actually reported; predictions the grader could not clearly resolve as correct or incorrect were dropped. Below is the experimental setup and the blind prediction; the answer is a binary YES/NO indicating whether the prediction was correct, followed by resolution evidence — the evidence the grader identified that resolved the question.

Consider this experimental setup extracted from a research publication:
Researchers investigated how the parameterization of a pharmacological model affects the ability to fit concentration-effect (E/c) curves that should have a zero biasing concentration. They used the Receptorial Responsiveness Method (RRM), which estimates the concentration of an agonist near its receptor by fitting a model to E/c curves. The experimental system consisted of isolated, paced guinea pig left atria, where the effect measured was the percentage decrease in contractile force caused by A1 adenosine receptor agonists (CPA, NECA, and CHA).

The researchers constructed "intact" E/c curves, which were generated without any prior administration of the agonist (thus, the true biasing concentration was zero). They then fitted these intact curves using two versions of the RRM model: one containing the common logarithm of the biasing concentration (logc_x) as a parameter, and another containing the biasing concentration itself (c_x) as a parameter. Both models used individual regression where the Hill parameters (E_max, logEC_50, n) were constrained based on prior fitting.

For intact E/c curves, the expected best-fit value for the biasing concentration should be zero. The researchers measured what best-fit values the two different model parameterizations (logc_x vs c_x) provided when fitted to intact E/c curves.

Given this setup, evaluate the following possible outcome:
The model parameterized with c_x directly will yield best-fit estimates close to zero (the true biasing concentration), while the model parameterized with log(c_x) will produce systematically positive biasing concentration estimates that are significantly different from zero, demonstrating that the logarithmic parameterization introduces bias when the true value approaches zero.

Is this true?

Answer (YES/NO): NO